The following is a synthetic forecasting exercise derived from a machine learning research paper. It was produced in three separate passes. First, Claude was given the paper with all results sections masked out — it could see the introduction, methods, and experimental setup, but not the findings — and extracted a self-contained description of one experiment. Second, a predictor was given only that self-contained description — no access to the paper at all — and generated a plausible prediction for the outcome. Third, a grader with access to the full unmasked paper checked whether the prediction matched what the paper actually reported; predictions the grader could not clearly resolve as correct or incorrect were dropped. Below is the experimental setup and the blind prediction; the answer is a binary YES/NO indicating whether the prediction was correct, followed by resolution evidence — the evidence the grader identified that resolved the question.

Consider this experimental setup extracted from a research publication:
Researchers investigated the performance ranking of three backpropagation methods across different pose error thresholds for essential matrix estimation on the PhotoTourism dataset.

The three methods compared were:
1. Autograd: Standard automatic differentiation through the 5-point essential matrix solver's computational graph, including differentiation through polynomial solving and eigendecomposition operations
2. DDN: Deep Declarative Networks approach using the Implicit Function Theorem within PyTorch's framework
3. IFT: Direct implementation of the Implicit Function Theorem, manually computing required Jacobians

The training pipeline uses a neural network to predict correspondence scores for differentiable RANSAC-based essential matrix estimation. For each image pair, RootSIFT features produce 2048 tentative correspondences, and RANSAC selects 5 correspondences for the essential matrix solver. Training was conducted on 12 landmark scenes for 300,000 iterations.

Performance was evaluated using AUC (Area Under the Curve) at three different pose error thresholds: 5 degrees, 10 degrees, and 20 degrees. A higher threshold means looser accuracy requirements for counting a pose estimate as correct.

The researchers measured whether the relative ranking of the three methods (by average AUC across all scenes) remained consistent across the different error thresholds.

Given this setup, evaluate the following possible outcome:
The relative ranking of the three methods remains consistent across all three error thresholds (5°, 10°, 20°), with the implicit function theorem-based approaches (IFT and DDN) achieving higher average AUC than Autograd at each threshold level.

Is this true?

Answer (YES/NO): NO